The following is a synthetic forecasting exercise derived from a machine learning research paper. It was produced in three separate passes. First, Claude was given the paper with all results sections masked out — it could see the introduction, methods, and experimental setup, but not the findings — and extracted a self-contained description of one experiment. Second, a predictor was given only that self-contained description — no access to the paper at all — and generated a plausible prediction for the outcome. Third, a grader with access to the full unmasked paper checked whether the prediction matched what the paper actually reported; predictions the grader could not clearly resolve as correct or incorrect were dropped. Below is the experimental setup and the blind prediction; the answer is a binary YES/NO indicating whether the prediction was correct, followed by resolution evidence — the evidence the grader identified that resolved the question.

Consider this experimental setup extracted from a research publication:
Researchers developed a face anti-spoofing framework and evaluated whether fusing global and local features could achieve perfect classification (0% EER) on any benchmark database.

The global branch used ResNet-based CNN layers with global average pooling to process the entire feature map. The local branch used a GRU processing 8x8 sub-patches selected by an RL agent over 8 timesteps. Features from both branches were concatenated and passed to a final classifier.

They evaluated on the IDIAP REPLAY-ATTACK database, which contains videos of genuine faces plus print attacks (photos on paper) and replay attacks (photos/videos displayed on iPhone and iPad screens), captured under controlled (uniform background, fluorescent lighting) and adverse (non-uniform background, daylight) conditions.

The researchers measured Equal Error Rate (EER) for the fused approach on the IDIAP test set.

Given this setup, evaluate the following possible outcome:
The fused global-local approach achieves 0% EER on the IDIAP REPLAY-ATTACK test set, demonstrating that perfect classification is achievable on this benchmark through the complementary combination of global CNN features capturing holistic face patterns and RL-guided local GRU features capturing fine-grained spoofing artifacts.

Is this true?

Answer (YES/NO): YES